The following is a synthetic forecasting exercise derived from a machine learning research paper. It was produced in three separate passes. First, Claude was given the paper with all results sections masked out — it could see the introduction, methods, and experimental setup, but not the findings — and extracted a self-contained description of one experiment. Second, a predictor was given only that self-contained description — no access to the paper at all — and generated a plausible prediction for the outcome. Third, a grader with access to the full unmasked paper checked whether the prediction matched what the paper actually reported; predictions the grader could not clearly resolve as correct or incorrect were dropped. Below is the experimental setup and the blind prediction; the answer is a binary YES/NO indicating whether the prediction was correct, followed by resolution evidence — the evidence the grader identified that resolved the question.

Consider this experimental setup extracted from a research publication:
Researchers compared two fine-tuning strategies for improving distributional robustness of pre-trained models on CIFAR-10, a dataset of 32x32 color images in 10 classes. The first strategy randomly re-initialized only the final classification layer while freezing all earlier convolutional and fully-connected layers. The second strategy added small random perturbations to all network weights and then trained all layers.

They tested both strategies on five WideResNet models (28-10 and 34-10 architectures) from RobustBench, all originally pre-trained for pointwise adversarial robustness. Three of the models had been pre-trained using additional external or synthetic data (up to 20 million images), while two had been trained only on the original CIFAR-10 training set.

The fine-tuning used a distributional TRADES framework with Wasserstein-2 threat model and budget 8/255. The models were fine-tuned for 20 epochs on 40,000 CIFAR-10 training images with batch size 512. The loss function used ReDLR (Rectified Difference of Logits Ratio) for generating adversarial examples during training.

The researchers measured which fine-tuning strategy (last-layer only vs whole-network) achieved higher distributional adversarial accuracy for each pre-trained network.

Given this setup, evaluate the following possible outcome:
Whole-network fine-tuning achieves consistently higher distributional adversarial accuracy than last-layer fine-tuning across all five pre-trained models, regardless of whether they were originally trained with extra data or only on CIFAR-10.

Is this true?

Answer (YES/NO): NO